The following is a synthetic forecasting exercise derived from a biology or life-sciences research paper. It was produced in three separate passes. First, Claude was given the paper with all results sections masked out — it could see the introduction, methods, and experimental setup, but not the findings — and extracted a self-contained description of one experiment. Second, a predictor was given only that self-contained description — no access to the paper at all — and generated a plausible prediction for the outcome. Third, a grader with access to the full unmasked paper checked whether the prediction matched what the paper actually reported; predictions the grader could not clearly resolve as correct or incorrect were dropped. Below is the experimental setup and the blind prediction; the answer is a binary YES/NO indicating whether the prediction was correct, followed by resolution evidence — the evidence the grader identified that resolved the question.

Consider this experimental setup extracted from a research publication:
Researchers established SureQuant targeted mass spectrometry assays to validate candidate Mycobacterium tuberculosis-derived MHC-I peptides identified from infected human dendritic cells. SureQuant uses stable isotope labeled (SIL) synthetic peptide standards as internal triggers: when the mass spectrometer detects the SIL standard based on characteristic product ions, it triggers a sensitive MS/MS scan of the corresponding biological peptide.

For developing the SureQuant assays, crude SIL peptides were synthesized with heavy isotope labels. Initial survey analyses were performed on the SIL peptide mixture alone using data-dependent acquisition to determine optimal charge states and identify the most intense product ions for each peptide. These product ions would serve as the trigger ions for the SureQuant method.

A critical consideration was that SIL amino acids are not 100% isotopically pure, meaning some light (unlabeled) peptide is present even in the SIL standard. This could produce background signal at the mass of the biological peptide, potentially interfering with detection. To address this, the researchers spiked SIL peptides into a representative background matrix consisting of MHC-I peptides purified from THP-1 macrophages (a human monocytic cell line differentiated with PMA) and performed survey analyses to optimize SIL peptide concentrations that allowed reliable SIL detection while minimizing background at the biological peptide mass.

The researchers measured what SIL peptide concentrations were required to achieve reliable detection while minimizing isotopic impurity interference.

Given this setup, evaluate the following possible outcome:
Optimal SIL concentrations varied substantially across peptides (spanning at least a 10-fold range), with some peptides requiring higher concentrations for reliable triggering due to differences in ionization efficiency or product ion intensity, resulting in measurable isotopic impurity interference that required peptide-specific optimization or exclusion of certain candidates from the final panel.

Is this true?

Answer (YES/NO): NO